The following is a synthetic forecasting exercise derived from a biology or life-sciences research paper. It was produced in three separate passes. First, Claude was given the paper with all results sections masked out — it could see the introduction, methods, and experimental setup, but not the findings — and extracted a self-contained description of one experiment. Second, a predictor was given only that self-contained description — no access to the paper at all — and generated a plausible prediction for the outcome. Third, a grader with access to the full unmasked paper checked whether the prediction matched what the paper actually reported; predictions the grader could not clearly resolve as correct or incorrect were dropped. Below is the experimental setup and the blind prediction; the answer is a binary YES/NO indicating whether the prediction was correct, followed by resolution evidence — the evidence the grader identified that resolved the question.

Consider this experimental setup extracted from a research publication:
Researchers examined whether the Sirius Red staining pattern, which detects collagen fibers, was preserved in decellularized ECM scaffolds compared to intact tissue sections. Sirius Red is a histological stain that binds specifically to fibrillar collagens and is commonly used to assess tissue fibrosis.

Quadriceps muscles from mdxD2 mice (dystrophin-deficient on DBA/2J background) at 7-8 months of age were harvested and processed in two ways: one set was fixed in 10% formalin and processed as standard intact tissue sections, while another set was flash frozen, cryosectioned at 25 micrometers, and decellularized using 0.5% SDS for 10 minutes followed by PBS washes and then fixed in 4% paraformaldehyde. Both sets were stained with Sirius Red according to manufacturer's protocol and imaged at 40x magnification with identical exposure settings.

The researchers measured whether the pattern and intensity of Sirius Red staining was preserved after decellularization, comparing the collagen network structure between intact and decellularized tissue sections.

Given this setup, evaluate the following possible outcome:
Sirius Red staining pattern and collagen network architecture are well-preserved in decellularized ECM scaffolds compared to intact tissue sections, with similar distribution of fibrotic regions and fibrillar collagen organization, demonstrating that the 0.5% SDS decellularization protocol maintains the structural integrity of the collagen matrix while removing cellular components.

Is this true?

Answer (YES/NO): YES